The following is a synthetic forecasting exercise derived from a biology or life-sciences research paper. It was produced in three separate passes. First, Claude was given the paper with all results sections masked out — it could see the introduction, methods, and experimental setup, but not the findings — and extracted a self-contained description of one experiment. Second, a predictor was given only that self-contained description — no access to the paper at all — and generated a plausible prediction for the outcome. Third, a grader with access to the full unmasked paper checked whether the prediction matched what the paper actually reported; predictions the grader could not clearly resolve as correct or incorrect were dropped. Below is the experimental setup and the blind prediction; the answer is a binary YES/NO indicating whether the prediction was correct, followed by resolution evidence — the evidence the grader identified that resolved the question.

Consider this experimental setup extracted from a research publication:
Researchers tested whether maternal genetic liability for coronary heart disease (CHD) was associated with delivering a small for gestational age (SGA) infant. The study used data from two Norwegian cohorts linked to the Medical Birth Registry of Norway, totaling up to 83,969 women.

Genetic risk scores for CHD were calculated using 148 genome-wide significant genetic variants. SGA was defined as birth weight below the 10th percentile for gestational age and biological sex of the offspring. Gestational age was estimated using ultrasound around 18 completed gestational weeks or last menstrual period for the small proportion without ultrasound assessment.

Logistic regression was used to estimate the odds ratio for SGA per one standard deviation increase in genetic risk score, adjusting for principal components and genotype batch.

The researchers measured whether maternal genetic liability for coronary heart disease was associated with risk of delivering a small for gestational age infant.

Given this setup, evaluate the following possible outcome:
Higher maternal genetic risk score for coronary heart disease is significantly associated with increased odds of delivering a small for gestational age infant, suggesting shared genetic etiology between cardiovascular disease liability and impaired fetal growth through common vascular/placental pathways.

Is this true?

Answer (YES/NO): YES